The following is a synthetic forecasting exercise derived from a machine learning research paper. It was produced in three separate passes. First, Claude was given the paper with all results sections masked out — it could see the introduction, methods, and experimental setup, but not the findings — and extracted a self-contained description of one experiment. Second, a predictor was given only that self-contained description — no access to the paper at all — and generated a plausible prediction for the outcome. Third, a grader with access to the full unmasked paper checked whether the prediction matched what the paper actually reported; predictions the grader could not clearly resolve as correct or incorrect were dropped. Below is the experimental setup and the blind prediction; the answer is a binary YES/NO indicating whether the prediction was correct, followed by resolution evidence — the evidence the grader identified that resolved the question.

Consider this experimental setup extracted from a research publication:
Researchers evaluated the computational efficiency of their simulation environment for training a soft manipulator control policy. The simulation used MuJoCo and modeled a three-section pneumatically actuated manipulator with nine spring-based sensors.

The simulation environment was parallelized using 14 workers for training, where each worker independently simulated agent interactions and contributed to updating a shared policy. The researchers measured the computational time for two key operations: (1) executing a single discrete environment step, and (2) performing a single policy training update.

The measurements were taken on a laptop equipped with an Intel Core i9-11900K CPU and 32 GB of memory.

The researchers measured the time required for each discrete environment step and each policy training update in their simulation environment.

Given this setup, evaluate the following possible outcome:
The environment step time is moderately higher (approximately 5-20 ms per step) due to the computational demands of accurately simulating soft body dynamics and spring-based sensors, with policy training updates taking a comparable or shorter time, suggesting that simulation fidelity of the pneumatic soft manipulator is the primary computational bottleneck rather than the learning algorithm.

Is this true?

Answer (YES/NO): NO